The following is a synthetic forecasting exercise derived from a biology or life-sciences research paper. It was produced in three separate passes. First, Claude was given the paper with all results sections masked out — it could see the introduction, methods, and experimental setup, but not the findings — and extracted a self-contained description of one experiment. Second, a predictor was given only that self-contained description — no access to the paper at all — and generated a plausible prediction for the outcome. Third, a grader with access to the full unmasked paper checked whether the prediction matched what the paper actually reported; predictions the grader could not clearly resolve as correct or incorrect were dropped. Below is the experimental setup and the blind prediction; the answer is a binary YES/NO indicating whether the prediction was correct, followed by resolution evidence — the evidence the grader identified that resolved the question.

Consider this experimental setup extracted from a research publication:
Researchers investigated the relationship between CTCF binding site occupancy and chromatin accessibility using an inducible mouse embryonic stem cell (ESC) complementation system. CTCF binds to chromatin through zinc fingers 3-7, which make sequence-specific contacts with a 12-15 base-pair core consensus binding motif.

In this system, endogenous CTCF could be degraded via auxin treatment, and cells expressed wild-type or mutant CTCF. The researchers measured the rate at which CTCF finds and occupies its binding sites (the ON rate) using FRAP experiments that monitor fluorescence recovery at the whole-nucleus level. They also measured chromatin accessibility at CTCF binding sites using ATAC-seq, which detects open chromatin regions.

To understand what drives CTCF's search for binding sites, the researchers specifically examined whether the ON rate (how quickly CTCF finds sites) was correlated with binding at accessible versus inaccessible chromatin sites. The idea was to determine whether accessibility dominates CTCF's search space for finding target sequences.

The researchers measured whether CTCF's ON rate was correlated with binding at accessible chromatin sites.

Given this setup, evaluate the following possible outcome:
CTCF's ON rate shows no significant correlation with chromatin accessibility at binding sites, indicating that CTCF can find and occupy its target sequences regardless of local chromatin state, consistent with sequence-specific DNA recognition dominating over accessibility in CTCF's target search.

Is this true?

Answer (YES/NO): NO